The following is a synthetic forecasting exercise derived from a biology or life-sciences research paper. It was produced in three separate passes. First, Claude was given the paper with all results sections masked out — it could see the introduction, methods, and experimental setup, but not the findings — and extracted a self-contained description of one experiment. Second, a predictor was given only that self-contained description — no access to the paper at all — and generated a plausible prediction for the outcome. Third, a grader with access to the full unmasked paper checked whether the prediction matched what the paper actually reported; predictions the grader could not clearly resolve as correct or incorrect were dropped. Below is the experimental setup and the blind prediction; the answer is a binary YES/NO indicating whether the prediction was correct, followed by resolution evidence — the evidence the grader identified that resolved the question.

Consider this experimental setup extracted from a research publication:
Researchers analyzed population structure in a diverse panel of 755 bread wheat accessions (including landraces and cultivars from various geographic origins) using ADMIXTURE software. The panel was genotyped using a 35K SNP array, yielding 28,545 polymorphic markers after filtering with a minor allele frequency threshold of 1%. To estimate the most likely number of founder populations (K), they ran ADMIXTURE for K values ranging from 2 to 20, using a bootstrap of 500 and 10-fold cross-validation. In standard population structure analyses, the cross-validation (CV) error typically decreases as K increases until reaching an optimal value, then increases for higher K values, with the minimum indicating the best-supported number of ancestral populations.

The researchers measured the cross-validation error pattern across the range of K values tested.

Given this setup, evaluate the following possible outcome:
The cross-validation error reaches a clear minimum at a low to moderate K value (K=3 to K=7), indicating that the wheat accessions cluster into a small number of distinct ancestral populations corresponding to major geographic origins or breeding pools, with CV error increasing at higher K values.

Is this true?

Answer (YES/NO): NO